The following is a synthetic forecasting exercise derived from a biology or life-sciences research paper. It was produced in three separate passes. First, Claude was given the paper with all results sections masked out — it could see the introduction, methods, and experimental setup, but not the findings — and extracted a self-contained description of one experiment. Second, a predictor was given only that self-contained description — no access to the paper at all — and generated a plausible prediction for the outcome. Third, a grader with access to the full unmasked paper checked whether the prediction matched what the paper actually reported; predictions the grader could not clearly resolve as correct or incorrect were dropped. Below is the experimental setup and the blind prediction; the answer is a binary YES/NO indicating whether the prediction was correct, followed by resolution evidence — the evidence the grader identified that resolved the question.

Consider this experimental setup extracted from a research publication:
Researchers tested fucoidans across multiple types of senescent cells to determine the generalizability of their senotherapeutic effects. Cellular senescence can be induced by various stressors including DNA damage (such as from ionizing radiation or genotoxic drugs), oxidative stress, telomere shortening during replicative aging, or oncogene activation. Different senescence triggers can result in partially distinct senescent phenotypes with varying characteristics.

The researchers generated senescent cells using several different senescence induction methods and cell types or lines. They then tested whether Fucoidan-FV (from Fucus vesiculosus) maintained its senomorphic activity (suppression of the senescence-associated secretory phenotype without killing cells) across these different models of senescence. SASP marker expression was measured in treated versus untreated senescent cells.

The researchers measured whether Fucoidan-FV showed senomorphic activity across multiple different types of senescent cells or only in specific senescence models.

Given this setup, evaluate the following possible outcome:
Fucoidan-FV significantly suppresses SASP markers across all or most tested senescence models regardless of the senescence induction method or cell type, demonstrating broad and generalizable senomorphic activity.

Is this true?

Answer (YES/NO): YES